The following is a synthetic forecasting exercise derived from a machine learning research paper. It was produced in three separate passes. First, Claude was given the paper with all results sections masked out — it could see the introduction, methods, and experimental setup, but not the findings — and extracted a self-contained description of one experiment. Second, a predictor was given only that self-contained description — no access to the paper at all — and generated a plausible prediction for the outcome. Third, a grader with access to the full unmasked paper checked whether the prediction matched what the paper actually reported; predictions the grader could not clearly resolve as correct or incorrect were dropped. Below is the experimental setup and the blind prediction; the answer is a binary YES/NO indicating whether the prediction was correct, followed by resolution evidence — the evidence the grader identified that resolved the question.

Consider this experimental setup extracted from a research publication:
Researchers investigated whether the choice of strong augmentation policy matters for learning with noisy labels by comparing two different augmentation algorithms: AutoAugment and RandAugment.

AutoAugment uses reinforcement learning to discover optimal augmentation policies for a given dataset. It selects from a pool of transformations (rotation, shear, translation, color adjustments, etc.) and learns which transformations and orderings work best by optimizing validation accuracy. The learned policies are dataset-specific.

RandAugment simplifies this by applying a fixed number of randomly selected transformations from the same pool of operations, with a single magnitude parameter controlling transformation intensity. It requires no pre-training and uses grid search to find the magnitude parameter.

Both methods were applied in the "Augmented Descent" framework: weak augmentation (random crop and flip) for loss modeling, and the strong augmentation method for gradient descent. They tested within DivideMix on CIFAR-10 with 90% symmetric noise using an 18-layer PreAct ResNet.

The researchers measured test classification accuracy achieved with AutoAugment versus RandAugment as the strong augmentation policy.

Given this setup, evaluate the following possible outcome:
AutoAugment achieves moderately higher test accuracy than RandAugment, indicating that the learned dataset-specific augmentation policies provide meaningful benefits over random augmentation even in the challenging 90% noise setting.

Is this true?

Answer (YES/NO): NO